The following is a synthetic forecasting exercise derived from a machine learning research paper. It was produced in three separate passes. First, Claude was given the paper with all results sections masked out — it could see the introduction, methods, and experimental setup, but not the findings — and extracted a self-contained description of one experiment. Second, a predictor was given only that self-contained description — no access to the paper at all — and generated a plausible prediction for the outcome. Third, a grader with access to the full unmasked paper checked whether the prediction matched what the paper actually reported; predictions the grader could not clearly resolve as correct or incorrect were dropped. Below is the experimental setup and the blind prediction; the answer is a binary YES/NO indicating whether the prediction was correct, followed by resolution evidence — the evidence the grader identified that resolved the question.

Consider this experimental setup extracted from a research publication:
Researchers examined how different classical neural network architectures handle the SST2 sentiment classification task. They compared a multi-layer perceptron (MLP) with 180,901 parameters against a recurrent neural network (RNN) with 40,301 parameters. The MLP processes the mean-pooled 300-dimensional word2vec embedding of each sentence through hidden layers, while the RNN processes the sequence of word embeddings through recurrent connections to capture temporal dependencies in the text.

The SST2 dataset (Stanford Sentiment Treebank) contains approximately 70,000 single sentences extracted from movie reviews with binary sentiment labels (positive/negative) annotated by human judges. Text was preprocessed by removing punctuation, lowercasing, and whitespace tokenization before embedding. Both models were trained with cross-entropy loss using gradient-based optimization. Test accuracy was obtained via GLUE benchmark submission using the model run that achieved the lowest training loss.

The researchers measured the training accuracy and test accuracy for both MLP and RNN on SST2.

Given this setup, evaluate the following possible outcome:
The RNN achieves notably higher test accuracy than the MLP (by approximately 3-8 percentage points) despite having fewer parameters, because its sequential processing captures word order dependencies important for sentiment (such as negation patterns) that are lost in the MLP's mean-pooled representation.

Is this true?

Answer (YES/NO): NO